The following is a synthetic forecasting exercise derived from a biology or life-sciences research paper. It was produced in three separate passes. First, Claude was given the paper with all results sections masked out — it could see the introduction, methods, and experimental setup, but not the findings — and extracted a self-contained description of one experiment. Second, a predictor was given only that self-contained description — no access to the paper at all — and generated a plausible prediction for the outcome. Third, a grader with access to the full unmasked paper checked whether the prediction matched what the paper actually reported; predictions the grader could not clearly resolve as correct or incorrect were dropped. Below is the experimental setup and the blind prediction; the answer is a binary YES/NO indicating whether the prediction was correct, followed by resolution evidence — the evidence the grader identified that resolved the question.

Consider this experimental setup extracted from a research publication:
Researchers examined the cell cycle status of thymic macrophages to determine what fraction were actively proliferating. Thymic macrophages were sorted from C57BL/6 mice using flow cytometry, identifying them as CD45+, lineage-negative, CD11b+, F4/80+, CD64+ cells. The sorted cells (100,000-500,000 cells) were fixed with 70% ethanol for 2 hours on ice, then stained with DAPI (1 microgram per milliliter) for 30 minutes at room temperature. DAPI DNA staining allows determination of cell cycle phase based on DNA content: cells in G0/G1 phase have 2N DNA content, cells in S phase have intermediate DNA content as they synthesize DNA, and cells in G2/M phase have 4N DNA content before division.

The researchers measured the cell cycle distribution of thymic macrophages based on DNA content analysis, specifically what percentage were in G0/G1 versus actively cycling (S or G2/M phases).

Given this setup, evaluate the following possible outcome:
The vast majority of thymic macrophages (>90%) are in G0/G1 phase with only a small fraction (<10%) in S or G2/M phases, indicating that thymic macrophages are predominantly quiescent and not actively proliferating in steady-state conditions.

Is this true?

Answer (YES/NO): YES